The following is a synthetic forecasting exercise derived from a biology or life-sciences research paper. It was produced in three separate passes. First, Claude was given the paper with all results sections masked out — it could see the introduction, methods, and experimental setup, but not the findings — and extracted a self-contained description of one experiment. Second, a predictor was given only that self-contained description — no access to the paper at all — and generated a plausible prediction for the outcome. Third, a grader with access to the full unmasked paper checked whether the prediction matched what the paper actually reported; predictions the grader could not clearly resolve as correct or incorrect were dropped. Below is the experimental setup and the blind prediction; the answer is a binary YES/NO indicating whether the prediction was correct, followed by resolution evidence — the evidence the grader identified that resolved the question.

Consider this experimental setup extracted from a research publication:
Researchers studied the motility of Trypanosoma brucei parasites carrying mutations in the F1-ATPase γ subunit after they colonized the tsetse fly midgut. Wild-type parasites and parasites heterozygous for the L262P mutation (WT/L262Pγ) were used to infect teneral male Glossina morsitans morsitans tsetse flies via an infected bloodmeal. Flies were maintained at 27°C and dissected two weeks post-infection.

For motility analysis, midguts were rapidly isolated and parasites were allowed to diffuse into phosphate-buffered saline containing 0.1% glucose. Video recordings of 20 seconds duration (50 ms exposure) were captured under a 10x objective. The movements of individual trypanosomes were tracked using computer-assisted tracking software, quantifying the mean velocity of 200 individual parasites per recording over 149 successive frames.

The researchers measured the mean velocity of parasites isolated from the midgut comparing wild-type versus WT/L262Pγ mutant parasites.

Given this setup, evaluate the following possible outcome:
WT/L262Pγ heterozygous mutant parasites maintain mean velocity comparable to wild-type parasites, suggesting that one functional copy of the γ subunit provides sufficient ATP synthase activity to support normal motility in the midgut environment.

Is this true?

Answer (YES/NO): YES